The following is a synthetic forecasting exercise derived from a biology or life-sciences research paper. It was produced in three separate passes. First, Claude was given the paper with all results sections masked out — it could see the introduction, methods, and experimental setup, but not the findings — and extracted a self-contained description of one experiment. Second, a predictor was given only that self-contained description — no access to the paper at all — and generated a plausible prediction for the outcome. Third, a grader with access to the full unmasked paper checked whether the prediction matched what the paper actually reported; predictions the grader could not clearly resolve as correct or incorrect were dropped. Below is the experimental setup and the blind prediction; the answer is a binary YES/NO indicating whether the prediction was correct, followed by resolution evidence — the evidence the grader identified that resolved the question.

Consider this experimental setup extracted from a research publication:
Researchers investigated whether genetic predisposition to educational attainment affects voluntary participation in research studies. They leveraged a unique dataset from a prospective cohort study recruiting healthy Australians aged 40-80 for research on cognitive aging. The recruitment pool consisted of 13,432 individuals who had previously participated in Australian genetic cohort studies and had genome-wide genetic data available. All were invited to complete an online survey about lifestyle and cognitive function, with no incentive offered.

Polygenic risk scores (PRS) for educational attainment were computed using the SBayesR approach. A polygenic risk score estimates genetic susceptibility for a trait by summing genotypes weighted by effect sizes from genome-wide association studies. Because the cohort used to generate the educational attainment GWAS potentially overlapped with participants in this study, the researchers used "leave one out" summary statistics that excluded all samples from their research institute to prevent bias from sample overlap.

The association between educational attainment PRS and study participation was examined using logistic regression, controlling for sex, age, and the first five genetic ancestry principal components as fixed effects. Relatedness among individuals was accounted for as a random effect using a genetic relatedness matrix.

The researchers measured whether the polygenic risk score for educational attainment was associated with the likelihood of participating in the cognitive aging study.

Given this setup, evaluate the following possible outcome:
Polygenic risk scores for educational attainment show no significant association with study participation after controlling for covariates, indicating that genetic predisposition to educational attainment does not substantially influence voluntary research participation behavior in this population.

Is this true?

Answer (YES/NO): NO